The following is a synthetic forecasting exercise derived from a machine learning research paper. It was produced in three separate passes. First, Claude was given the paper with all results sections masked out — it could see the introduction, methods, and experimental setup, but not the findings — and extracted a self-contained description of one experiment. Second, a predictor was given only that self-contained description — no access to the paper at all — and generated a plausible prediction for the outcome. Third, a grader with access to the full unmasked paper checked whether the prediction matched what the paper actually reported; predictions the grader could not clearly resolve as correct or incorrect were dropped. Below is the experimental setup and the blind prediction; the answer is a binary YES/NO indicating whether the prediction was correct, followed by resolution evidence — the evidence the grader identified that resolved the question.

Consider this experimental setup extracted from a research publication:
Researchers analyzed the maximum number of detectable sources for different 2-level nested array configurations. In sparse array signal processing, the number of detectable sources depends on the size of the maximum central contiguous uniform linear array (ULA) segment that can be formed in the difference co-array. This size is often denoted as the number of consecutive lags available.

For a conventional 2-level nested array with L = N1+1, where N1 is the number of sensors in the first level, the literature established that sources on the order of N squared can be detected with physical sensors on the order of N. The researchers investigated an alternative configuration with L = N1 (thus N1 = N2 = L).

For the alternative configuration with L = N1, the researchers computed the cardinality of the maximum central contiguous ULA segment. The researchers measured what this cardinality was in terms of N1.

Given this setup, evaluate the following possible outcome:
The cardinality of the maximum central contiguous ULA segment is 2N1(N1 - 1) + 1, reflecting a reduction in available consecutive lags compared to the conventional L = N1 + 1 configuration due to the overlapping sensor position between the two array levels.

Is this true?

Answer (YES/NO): NO